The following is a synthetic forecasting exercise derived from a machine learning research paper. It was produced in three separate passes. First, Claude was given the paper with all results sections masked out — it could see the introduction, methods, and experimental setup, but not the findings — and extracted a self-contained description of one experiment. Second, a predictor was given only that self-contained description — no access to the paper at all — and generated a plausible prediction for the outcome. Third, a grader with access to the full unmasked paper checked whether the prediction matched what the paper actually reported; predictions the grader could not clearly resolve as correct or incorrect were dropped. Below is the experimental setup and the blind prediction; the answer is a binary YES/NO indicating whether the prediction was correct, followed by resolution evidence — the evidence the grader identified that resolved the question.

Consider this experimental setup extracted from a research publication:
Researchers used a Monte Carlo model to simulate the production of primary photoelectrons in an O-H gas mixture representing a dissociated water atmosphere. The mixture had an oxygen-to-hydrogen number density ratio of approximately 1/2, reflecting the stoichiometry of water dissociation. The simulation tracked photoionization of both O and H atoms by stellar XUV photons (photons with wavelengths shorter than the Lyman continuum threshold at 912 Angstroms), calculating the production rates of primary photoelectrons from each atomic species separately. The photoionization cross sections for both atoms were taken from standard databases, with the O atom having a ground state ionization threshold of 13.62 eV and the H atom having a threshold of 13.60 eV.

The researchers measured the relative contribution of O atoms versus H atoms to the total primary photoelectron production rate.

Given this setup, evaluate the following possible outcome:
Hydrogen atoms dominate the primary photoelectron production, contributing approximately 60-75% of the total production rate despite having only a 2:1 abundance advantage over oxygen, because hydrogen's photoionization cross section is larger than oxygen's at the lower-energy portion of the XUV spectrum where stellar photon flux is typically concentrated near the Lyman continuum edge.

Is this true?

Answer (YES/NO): NO